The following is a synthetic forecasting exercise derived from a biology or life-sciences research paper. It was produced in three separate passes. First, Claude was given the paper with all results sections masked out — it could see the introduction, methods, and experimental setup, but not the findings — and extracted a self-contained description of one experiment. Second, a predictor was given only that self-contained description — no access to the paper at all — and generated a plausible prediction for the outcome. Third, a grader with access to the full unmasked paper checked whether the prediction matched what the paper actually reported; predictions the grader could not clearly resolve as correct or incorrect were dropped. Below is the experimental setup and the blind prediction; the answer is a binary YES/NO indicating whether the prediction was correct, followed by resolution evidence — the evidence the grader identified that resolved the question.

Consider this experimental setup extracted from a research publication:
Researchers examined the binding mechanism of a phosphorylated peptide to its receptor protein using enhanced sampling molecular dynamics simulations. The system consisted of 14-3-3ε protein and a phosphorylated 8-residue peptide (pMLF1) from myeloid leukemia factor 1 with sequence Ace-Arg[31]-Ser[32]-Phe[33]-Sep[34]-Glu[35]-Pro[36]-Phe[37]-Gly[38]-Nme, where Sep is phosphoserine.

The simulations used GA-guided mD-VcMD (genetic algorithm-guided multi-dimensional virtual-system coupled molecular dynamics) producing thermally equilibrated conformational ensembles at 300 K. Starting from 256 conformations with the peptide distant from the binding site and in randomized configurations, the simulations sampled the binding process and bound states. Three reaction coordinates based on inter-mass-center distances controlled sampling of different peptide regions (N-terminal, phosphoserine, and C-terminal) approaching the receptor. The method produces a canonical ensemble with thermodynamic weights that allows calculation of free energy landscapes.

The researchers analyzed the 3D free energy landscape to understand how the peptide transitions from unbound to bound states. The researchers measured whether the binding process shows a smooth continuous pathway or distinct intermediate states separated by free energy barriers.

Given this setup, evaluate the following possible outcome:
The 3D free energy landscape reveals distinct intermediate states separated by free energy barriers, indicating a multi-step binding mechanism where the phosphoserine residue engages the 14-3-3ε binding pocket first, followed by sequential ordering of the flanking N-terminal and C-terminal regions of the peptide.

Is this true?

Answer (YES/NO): NO